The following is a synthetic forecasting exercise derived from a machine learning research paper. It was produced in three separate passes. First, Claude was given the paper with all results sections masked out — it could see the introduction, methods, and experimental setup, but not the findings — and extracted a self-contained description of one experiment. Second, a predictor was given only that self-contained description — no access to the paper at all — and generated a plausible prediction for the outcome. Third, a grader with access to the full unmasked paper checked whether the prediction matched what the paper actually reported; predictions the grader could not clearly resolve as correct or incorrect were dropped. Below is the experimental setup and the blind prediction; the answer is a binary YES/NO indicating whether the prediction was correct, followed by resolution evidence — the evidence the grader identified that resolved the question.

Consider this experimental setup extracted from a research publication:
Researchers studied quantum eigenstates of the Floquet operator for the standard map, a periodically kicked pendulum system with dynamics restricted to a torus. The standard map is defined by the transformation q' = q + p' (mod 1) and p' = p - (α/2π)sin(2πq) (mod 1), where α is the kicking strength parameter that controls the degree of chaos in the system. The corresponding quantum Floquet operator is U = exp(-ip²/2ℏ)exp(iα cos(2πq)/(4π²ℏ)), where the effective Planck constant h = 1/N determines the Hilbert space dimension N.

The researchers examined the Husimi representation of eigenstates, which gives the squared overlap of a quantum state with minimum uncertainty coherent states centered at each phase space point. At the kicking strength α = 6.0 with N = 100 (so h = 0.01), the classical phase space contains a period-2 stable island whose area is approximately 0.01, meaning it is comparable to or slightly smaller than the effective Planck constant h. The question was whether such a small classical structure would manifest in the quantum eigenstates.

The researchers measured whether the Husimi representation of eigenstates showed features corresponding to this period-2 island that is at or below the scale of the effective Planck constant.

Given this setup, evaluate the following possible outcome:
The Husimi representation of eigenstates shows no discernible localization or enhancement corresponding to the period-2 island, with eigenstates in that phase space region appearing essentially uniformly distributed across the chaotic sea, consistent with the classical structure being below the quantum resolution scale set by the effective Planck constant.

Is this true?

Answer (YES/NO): NO